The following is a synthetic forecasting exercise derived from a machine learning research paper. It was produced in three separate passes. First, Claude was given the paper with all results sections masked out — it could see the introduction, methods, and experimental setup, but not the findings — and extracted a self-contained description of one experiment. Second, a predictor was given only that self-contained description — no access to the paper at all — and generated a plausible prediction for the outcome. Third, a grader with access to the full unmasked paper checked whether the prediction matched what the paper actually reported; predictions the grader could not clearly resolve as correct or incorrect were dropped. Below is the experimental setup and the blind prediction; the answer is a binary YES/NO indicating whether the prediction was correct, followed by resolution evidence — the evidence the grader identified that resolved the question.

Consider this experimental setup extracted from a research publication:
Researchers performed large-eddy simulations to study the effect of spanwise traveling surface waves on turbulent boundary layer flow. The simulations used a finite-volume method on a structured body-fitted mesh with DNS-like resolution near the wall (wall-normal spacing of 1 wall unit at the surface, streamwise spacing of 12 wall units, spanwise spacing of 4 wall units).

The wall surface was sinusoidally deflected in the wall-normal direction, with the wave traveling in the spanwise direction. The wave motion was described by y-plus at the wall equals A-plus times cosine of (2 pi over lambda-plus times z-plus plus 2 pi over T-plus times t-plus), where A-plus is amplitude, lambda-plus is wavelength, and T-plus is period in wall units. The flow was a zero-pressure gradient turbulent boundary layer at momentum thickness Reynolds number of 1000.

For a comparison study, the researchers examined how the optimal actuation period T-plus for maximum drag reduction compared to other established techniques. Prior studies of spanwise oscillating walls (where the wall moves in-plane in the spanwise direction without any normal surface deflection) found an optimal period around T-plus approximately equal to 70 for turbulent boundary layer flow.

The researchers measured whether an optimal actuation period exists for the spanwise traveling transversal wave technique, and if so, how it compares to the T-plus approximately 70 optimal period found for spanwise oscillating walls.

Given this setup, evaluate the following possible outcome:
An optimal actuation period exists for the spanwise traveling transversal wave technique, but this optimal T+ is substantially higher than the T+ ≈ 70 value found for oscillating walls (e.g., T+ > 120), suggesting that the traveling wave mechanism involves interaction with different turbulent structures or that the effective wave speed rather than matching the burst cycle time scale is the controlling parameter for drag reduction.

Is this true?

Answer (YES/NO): NO